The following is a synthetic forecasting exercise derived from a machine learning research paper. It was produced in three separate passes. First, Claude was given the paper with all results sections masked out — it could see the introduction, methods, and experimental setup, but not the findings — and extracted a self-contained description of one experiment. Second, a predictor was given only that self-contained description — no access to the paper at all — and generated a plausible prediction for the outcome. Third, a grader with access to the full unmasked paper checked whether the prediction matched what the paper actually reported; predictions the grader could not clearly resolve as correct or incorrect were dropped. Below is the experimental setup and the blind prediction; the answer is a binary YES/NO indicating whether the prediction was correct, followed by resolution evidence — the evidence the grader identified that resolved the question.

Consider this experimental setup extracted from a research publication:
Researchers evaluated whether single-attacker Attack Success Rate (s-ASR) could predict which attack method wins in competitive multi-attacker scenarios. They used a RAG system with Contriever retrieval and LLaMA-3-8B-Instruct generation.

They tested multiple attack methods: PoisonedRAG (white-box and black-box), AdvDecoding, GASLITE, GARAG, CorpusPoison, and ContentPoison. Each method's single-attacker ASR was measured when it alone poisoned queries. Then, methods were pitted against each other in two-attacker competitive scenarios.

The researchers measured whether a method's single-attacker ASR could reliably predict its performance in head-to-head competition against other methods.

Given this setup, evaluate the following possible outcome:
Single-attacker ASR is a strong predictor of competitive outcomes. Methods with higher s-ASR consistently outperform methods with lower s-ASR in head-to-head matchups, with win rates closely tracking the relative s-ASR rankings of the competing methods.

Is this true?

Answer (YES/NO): NO